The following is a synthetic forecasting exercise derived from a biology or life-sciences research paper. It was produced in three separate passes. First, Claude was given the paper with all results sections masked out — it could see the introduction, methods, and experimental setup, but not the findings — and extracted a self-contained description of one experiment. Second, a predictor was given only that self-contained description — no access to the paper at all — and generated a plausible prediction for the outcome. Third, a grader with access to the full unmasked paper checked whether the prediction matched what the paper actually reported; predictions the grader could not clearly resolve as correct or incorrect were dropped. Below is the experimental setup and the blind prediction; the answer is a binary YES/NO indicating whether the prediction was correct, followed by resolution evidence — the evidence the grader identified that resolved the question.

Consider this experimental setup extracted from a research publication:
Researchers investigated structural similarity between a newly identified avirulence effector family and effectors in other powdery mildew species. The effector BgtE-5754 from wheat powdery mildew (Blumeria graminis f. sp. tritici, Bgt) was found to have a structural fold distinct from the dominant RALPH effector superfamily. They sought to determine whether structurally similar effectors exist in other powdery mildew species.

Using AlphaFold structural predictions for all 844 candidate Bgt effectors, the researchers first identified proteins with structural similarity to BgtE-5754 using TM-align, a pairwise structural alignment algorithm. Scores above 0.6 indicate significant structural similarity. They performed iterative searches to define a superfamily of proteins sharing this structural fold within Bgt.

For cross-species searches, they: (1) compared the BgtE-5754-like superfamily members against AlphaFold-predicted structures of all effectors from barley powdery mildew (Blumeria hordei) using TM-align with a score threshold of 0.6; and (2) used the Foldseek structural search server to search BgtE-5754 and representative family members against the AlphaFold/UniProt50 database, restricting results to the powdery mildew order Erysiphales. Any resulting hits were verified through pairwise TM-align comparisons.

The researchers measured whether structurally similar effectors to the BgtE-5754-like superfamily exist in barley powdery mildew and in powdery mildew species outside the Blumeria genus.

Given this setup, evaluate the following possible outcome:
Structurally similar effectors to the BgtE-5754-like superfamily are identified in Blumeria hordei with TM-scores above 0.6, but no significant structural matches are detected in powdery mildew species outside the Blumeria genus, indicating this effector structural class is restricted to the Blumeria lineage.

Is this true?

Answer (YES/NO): YES